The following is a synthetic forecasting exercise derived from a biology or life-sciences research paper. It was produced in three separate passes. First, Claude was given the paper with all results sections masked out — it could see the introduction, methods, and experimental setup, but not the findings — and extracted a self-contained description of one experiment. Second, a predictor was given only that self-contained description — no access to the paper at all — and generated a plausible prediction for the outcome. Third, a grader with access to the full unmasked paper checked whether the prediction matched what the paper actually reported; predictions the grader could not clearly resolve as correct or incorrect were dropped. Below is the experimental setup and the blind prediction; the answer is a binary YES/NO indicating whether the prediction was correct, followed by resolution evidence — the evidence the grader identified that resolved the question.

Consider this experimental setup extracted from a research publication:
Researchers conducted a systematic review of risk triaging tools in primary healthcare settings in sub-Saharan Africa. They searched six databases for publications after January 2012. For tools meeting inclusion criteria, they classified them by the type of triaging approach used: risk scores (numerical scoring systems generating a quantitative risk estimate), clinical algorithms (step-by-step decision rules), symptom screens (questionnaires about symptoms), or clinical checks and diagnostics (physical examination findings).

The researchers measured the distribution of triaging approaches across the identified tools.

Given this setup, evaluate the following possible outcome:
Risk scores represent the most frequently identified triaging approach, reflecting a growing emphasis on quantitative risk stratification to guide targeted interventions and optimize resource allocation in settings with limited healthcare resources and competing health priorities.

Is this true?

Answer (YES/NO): YES